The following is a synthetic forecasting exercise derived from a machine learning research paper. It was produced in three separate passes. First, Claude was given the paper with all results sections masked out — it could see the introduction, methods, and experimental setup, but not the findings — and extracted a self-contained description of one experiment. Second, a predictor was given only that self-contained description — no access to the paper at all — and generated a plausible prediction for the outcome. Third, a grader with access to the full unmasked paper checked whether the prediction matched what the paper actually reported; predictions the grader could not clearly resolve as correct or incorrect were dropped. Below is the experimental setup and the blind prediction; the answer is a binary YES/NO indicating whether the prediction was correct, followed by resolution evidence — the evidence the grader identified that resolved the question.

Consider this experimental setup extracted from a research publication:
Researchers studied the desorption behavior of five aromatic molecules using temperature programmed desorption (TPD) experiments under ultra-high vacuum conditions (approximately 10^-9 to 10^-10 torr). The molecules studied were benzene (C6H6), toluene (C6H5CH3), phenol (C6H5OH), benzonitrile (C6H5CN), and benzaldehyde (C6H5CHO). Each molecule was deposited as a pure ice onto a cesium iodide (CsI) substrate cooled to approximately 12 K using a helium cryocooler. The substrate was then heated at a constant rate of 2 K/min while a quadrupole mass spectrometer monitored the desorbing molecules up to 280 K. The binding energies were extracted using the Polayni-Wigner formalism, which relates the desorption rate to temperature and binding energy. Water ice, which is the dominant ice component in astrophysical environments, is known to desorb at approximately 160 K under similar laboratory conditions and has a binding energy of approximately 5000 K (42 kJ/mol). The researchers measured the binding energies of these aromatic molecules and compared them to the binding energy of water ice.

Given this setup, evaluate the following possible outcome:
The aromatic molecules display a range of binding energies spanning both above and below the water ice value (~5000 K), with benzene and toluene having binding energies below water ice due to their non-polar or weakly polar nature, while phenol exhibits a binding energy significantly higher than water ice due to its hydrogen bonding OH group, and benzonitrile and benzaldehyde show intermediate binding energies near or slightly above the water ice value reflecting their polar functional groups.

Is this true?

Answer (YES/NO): NO